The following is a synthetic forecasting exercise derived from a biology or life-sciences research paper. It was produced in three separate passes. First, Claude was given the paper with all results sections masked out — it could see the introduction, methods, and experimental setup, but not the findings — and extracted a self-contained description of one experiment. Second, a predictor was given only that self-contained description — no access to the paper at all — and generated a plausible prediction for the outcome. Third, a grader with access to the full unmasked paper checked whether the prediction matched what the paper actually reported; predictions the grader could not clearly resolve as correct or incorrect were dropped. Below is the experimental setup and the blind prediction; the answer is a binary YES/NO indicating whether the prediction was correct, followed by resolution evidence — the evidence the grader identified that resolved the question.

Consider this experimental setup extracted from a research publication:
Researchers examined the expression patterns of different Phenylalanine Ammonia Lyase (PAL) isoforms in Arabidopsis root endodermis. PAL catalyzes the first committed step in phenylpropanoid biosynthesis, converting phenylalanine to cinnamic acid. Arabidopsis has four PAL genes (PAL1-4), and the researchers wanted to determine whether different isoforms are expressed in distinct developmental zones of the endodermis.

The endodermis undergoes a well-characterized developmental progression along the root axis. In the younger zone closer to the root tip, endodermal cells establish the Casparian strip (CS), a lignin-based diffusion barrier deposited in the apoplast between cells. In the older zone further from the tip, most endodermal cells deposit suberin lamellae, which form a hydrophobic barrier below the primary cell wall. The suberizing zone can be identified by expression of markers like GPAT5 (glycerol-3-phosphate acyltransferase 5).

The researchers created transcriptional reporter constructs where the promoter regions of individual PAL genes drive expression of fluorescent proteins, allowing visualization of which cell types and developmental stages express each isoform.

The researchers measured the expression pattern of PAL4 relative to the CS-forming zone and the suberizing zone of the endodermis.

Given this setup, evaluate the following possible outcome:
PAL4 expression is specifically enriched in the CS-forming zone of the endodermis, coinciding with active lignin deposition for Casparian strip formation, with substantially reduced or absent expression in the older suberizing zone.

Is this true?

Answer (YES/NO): NO